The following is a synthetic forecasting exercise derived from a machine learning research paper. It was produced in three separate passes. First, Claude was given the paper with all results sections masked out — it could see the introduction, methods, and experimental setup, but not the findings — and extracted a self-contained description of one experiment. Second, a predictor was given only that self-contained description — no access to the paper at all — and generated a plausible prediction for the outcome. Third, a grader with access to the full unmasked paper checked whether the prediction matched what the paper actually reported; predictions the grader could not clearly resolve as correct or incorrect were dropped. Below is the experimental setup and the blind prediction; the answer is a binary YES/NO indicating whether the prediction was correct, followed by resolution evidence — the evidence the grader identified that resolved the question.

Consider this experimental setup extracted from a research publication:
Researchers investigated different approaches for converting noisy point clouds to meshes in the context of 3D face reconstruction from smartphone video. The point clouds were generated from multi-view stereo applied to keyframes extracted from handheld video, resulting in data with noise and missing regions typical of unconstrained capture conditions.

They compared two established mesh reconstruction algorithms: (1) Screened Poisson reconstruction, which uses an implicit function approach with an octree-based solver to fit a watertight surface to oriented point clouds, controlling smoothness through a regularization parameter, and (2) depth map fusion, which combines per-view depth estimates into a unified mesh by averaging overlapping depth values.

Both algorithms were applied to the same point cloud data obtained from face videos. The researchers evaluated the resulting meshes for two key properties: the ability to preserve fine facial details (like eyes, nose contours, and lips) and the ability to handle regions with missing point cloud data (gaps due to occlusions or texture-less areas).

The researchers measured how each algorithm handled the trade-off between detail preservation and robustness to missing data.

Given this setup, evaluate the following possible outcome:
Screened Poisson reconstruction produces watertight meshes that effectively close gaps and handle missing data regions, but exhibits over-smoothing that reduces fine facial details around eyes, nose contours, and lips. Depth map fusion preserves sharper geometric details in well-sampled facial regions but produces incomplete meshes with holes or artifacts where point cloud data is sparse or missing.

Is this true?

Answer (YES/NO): YES